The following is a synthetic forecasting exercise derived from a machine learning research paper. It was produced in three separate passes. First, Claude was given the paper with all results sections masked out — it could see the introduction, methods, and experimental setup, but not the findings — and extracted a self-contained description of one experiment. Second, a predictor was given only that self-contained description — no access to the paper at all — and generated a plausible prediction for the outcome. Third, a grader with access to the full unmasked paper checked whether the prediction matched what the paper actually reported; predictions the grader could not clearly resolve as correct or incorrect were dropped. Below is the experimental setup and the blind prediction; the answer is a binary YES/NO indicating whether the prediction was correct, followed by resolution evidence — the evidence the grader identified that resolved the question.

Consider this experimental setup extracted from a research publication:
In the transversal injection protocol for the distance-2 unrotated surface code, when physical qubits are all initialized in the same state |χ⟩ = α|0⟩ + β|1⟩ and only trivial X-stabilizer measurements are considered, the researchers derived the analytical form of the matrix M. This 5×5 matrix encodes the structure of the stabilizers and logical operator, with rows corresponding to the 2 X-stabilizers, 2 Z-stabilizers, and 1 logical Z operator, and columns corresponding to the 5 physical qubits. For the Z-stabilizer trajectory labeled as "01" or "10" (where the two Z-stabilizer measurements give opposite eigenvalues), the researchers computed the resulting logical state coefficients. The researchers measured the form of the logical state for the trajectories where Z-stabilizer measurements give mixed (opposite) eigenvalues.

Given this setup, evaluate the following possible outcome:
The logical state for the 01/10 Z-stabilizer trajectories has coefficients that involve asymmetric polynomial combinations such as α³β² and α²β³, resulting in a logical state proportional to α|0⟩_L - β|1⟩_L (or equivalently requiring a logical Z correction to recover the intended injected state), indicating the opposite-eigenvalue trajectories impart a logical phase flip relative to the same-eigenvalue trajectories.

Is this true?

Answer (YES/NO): NO